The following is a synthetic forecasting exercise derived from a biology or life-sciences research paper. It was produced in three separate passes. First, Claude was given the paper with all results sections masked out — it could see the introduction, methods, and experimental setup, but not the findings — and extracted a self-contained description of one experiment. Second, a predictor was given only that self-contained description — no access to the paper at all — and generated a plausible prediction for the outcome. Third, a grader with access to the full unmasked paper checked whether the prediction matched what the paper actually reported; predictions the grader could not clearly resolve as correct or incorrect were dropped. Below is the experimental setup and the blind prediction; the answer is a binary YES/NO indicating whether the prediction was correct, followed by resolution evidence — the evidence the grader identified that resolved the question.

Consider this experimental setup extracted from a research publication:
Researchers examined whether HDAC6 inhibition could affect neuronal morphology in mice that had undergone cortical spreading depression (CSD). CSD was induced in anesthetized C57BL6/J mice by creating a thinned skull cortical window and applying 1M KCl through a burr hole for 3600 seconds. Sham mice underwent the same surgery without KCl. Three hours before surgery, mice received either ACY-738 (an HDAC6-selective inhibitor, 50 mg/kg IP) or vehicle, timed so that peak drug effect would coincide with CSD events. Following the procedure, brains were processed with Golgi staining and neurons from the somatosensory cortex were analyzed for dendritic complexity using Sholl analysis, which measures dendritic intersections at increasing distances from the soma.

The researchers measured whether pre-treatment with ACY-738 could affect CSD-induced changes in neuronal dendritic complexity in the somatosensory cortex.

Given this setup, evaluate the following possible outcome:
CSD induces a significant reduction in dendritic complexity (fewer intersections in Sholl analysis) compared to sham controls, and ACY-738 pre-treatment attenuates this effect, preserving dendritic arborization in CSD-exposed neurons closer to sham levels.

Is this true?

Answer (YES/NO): YES